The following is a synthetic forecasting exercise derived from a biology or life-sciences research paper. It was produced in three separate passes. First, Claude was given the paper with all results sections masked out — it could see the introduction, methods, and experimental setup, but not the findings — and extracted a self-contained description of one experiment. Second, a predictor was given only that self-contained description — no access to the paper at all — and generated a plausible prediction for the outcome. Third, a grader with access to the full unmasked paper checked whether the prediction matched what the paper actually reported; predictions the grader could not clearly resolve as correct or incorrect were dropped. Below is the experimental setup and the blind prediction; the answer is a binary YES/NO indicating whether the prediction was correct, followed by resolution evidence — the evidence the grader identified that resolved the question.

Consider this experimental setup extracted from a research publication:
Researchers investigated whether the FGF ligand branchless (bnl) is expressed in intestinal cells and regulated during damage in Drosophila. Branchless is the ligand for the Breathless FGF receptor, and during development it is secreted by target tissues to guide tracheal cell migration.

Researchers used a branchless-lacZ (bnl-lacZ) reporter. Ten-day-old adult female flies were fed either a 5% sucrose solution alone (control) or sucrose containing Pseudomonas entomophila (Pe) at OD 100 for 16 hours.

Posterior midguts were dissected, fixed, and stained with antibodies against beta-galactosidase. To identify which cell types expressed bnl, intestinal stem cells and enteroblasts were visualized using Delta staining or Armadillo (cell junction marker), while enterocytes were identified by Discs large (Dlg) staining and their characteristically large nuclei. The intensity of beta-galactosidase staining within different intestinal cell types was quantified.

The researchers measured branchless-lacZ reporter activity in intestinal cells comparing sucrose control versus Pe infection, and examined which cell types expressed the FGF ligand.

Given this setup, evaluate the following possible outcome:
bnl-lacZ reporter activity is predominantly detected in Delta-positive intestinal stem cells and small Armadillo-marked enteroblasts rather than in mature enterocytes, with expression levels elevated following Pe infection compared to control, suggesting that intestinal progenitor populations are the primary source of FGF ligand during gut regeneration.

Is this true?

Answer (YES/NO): NO